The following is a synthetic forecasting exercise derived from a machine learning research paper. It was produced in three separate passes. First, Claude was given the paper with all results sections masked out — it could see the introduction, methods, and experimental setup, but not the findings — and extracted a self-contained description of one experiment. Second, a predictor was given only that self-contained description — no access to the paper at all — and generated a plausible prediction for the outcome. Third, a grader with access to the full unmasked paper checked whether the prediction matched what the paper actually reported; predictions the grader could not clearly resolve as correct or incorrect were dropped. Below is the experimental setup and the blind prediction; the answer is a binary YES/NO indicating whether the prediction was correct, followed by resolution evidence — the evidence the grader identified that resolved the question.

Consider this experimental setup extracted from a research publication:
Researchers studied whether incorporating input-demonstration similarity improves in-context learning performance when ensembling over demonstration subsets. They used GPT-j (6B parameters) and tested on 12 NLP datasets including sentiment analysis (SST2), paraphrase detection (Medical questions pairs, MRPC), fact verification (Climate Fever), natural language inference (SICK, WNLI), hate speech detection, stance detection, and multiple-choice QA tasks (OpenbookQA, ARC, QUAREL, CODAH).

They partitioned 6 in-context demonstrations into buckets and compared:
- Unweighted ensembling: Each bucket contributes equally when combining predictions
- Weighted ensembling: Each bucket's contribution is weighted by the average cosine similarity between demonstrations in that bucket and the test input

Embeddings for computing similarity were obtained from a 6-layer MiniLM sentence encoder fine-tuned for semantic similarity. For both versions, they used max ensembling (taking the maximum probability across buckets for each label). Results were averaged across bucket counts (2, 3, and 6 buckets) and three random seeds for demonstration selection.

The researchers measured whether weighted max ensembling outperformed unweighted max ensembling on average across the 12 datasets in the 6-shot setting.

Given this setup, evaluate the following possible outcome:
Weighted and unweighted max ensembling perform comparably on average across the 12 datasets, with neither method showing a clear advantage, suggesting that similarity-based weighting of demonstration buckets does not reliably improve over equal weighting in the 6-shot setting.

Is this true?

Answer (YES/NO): NO